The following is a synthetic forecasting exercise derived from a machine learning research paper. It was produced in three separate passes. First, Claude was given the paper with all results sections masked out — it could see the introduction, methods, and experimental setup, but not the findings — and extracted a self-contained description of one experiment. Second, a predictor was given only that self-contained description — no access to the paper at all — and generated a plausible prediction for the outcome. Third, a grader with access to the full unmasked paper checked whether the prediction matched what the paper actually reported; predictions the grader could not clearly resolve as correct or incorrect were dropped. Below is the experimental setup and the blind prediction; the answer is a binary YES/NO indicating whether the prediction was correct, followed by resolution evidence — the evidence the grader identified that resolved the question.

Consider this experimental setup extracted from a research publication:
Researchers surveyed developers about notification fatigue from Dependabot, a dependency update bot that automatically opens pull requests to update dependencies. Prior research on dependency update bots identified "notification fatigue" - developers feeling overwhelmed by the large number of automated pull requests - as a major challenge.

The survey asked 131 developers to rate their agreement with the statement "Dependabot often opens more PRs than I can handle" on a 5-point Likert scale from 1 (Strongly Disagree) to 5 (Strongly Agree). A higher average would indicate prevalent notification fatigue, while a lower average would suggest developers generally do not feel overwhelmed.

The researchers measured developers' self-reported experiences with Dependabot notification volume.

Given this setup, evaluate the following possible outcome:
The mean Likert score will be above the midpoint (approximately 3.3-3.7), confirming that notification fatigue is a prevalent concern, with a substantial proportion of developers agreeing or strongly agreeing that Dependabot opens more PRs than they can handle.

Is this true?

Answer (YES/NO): NO